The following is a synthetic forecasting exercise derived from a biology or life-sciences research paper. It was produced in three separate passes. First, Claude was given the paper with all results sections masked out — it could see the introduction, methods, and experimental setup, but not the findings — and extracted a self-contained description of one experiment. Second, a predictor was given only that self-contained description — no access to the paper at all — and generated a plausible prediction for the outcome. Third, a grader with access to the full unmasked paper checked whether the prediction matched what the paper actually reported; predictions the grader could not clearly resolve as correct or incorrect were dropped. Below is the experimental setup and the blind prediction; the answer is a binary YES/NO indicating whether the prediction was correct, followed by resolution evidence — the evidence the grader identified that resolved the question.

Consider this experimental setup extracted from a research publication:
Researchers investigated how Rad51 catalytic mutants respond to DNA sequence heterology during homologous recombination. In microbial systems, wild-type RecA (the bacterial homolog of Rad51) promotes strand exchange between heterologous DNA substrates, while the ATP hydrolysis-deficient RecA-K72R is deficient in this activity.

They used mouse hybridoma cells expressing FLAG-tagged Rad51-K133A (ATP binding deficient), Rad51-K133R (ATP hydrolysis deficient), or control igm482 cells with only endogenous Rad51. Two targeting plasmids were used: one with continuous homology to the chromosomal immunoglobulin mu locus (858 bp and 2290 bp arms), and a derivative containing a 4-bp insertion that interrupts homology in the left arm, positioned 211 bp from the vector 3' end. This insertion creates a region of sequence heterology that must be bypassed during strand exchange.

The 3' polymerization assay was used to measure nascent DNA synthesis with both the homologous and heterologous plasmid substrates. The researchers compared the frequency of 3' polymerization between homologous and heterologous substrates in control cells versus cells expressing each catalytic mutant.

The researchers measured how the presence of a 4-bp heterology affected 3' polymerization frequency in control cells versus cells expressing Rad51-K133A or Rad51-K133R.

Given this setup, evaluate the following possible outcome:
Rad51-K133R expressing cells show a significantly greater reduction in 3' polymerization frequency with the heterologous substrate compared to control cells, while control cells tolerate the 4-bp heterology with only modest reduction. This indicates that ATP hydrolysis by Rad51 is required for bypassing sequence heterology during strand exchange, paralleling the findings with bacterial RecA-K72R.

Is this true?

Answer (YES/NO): NO